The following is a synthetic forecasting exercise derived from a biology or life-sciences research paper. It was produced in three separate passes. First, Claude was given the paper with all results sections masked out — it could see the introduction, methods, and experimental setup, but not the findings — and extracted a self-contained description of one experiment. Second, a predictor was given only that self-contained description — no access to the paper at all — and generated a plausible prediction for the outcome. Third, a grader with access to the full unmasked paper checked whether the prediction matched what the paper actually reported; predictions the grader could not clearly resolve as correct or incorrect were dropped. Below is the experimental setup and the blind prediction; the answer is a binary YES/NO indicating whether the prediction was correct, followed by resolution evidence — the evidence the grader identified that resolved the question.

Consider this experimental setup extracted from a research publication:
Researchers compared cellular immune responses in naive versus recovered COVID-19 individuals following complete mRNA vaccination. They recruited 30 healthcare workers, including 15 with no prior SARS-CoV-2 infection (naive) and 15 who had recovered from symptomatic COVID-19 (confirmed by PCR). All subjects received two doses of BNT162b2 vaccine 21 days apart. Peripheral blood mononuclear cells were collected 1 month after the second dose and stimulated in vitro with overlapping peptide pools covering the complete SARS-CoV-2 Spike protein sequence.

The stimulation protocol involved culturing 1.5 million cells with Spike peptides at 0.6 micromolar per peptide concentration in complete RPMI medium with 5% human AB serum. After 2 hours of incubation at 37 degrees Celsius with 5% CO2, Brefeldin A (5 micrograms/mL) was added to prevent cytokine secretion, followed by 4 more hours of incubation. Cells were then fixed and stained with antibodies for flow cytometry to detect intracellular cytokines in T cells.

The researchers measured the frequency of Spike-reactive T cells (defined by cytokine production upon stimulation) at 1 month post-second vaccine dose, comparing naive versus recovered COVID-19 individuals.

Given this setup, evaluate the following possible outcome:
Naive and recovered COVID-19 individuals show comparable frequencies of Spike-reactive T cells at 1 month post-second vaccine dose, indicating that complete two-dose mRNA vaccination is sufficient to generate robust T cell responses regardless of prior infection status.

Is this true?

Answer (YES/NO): YES